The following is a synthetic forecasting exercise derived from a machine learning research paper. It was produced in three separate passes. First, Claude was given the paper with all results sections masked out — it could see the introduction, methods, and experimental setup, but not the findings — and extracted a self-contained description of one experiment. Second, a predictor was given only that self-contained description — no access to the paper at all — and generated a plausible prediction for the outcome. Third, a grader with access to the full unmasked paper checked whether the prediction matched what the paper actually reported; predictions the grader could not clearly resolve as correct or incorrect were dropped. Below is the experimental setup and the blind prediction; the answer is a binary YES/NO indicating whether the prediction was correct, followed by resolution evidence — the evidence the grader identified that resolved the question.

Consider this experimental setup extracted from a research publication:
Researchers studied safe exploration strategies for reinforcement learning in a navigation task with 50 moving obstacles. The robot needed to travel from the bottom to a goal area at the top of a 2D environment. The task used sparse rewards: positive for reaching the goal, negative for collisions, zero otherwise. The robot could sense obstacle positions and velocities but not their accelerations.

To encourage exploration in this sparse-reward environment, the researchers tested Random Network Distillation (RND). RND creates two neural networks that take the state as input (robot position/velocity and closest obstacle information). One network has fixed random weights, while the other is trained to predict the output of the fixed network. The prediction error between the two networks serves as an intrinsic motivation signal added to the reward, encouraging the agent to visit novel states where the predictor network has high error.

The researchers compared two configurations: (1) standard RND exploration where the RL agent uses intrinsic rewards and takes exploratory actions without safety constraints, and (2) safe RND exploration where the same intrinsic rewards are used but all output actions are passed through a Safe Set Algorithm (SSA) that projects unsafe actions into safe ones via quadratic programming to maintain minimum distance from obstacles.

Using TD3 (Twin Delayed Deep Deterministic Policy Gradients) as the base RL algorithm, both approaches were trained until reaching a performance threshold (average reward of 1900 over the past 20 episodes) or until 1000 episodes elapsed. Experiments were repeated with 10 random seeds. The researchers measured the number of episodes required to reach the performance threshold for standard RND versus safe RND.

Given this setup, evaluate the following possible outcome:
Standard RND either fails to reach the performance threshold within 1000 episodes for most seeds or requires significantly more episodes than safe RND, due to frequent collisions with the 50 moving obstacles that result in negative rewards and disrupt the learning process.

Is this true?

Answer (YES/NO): YES